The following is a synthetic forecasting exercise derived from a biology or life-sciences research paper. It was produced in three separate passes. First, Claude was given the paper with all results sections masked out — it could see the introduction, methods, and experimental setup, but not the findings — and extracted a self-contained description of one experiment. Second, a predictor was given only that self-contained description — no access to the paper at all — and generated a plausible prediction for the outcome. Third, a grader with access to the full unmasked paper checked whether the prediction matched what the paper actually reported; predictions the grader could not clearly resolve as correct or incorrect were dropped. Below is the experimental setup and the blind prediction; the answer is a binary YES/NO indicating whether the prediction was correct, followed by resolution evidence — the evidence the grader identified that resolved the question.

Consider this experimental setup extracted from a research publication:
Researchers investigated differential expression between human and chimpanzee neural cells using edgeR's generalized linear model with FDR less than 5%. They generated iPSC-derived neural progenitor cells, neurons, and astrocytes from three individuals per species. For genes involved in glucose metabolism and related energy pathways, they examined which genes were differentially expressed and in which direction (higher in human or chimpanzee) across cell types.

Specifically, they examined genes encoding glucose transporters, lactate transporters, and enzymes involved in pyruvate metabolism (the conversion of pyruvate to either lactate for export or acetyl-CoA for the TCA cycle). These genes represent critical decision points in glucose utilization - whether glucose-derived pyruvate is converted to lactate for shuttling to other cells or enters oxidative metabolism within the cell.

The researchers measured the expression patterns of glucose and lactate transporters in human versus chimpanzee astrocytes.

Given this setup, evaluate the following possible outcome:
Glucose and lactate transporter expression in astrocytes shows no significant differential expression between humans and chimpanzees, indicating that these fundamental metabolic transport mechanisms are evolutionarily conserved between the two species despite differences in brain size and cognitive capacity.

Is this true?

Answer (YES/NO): NO